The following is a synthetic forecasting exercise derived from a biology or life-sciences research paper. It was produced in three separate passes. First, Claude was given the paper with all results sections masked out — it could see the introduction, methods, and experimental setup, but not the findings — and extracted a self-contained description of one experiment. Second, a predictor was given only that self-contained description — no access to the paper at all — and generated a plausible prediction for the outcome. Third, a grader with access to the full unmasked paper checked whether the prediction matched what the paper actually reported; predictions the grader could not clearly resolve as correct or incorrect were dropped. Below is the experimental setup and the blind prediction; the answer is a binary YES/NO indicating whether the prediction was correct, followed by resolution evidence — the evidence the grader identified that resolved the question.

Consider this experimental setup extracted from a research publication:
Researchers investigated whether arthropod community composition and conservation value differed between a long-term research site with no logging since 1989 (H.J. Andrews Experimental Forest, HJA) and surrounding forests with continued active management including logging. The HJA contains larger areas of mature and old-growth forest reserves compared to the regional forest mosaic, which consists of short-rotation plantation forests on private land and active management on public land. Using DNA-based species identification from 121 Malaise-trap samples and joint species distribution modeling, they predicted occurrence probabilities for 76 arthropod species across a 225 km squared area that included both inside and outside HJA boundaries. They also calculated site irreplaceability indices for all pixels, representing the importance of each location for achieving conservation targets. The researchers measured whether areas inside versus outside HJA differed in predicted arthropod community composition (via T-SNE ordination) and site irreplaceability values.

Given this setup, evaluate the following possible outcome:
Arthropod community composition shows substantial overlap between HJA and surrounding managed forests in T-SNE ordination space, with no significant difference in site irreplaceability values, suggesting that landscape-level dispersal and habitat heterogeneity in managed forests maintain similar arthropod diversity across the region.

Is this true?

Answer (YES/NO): NO